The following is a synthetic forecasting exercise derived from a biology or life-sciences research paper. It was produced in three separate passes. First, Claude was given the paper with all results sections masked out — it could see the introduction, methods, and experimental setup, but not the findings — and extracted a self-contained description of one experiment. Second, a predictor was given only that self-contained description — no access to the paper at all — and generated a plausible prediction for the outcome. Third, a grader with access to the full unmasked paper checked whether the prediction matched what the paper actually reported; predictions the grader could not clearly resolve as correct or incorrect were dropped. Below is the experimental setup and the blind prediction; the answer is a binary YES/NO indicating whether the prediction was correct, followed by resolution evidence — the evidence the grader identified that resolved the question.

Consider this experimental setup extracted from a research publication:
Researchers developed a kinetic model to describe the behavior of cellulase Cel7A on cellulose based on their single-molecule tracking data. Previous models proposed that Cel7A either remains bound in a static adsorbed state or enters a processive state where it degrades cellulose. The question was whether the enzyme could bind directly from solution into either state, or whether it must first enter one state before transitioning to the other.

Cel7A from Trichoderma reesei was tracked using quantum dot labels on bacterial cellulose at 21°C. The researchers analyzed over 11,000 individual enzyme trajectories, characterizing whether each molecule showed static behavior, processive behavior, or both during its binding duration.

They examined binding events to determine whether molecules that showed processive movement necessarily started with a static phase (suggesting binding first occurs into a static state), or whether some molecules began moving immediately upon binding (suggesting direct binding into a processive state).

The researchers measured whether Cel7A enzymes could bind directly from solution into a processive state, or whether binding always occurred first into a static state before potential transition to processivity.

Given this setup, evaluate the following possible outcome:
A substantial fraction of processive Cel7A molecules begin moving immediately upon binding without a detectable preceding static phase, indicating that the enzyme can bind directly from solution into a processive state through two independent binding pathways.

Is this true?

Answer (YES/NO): YES